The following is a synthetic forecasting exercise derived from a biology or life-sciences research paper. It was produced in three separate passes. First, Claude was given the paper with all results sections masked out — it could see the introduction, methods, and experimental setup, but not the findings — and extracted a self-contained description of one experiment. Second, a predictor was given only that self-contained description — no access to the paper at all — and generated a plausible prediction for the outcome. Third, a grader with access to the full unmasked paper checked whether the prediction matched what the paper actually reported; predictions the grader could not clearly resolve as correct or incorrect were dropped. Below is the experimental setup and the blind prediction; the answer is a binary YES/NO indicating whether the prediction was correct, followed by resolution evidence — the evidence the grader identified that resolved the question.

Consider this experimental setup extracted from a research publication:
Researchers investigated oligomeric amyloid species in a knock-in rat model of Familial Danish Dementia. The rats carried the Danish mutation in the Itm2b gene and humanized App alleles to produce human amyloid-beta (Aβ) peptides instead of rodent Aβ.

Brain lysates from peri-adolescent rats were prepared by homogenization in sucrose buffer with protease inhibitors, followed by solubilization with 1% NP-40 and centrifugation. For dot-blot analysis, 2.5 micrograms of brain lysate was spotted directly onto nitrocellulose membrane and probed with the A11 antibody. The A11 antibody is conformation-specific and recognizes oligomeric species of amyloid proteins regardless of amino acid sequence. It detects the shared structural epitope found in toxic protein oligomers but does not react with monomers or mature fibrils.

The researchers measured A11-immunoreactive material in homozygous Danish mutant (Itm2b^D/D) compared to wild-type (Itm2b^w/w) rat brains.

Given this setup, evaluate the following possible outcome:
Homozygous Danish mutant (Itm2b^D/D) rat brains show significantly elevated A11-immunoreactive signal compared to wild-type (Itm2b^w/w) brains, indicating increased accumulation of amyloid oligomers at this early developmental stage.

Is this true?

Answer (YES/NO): NO